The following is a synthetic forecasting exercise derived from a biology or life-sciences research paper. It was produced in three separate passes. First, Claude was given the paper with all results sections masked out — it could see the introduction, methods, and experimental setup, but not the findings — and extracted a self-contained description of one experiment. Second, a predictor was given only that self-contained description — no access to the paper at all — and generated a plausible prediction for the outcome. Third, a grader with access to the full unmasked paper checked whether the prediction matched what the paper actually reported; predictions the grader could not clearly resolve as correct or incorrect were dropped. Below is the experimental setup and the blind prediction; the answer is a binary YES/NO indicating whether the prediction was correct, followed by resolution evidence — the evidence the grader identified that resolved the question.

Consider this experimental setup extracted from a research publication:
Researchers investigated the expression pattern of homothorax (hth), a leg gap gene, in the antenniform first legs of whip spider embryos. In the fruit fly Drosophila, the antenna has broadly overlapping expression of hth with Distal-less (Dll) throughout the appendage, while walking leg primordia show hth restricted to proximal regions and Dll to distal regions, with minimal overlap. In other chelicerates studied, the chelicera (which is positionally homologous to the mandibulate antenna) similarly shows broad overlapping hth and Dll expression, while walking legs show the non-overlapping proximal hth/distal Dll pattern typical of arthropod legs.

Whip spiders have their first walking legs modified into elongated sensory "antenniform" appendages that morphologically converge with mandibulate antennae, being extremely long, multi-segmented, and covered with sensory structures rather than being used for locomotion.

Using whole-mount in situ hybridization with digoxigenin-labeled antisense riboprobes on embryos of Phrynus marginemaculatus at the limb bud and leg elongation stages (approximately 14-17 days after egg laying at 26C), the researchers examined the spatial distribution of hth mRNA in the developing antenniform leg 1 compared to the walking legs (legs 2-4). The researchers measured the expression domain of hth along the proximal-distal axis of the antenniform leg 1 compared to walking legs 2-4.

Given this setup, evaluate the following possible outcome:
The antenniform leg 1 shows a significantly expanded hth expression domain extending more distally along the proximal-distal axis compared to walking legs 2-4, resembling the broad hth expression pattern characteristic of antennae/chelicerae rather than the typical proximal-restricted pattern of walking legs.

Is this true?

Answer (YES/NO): NO